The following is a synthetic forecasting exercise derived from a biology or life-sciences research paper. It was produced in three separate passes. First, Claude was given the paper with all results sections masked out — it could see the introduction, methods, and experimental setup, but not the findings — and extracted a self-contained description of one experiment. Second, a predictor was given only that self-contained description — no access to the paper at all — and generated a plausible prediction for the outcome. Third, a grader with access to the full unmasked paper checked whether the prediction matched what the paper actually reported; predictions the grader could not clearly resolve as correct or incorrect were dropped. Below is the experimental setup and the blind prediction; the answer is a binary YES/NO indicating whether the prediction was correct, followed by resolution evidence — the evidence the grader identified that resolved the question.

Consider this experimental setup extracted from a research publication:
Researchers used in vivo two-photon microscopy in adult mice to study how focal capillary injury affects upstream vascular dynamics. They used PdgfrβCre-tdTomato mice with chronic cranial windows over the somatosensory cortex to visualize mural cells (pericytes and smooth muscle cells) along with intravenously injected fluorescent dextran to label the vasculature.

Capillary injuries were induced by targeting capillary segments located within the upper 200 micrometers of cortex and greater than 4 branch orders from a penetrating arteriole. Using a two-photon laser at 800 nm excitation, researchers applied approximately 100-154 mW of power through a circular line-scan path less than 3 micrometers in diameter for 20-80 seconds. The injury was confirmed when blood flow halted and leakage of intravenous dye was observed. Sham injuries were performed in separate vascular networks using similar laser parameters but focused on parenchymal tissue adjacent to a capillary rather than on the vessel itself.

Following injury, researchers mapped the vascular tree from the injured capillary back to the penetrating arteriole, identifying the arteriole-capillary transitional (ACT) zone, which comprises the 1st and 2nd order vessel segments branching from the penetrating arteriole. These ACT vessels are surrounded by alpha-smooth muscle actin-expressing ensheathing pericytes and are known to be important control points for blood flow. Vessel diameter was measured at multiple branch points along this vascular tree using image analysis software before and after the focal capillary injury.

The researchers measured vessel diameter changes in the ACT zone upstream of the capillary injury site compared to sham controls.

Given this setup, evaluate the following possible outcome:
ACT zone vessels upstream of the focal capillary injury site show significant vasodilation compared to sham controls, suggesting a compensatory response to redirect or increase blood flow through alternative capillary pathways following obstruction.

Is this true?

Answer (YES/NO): NO